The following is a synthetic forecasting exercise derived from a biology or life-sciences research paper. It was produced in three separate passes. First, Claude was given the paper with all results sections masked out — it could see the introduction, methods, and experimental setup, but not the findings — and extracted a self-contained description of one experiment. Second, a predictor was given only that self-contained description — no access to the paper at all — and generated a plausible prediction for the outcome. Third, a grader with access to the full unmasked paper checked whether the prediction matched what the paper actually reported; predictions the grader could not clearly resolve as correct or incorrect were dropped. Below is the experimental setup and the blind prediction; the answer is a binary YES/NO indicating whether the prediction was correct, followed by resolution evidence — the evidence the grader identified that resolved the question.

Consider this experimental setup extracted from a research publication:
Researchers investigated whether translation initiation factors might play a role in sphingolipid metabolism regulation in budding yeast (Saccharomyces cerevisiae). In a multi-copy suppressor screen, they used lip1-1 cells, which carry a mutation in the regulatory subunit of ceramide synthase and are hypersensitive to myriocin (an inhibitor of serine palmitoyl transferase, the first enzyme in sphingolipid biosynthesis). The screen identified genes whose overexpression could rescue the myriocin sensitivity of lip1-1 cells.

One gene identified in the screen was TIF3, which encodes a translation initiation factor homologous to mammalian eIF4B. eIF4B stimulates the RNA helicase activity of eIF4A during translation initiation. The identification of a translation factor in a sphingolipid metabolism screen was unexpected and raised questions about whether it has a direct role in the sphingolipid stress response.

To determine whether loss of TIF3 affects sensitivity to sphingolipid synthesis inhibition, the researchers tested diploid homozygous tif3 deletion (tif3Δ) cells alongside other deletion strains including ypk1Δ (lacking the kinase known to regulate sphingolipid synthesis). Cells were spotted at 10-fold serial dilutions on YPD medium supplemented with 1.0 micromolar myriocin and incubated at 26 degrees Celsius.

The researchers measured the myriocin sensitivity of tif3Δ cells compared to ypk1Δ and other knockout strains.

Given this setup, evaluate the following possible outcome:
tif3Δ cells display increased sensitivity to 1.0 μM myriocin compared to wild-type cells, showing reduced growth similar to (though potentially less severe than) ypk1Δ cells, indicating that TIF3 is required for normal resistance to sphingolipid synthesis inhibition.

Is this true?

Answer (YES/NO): NO